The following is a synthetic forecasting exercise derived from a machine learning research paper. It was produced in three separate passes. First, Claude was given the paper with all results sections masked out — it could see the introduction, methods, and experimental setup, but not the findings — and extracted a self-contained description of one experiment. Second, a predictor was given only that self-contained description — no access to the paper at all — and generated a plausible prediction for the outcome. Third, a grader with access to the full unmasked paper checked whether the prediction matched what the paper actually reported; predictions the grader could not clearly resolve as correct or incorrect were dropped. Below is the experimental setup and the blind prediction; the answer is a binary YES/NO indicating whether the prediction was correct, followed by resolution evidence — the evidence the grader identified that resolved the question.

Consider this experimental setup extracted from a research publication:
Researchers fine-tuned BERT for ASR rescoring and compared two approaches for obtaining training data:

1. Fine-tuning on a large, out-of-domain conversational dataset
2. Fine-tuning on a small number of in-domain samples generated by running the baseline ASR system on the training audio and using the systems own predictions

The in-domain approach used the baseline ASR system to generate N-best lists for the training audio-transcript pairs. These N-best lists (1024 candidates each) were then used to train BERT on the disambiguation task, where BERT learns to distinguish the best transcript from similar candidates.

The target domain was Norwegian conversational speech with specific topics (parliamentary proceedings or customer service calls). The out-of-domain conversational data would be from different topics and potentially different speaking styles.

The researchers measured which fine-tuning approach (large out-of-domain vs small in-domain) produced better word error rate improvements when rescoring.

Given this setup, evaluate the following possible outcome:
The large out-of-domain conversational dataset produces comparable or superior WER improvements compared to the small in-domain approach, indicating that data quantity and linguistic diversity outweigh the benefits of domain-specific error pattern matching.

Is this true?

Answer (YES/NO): NO